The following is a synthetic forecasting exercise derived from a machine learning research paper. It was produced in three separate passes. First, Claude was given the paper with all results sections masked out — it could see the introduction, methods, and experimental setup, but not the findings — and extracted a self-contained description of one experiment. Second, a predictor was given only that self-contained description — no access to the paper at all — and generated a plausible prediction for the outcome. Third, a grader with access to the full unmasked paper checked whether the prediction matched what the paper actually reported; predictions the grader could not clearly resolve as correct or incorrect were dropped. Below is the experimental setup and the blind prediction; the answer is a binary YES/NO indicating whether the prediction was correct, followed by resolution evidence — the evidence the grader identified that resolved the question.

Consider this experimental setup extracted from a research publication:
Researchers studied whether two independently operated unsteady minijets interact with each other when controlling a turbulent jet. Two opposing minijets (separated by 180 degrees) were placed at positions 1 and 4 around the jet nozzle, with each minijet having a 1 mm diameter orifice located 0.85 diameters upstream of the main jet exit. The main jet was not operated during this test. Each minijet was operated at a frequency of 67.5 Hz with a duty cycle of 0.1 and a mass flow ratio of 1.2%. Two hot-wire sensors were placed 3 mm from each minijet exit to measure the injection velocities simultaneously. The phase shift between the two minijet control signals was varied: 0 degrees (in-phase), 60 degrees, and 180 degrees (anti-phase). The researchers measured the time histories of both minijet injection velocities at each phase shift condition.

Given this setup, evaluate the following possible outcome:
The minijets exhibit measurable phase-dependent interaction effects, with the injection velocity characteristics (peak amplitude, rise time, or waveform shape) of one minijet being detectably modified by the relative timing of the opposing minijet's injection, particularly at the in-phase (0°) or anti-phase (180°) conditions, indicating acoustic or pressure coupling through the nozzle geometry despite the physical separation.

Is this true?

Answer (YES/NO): NO